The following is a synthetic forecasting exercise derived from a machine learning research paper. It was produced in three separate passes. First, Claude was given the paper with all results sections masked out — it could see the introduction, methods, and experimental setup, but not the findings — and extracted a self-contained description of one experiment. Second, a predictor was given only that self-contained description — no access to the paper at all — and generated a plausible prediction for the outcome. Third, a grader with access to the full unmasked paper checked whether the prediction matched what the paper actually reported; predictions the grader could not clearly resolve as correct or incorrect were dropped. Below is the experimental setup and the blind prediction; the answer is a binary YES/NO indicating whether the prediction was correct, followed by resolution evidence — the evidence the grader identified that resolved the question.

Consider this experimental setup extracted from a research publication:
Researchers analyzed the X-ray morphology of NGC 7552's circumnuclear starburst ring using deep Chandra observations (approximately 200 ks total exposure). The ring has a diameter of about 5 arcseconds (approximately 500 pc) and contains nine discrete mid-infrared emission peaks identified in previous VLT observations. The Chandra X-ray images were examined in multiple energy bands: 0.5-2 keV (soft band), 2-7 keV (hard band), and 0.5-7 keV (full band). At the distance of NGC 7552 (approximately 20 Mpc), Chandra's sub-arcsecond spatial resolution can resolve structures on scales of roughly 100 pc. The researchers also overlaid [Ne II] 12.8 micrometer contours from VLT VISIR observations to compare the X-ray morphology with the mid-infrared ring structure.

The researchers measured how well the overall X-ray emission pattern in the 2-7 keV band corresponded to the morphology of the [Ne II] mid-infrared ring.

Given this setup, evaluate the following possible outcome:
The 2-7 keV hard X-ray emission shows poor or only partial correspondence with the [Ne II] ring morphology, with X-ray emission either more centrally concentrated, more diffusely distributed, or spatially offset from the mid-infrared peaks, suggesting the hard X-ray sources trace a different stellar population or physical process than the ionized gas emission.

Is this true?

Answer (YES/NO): NO